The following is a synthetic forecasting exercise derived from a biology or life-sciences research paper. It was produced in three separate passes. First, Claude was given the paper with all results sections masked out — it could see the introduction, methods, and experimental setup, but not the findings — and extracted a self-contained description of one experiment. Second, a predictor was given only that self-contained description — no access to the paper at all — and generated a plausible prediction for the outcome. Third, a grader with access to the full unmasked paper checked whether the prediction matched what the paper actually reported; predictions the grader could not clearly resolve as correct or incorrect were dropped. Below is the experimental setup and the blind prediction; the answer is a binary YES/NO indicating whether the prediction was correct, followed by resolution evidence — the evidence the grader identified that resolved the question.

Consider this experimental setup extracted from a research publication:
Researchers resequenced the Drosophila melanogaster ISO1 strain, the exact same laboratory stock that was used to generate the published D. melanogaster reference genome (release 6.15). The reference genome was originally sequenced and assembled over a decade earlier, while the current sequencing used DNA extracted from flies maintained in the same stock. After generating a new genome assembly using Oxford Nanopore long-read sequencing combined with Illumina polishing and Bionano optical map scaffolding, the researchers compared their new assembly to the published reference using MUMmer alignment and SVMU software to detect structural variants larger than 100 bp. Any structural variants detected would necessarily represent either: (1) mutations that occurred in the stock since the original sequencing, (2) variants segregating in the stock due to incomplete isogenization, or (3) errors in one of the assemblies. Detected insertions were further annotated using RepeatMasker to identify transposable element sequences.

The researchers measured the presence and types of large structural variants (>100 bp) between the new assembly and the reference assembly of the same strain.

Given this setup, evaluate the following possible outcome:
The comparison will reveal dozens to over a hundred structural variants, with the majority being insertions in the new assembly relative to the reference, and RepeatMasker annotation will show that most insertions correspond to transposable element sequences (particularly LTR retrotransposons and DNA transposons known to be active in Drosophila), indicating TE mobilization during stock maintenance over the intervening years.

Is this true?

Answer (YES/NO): YES